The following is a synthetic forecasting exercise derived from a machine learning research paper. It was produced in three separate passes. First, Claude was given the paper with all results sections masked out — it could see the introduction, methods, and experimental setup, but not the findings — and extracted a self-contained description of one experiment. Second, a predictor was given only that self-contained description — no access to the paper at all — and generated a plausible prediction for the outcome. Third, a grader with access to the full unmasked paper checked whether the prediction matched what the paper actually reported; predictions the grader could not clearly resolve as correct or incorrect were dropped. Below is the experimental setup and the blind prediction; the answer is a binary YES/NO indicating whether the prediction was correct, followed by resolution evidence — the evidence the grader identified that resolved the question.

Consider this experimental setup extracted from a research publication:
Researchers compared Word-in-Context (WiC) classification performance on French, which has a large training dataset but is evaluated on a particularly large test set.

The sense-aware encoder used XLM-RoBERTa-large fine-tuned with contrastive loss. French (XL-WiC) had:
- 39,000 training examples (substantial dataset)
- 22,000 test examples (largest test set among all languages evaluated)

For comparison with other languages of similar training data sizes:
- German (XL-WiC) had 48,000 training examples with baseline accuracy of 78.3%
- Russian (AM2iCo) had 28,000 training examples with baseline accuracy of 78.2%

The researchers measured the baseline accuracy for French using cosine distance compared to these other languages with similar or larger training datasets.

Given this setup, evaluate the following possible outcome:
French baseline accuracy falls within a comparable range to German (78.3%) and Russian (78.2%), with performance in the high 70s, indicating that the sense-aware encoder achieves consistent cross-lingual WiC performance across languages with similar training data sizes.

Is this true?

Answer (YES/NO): NO